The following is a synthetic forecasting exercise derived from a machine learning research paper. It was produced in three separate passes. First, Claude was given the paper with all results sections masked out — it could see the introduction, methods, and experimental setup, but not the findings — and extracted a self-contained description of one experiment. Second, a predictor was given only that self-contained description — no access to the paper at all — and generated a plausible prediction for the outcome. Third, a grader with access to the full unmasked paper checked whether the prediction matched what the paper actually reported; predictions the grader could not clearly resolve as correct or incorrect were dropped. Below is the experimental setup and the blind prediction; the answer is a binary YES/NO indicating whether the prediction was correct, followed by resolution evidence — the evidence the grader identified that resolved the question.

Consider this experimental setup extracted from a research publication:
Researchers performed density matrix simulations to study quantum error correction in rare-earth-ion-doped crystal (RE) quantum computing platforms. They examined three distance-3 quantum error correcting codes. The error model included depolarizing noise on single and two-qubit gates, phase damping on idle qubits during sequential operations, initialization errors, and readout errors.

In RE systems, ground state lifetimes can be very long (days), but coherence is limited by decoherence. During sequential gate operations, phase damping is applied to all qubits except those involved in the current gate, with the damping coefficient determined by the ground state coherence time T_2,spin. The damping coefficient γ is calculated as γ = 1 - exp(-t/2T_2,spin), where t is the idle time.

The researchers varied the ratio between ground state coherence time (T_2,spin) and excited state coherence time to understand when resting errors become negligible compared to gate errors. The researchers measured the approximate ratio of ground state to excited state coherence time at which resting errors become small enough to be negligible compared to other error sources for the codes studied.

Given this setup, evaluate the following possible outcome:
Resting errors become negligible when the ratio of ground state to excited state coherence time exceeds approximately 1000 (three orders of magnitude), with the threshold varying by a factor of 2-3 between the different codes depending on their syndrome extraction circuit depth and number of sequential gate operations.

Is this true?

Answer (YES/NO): NO